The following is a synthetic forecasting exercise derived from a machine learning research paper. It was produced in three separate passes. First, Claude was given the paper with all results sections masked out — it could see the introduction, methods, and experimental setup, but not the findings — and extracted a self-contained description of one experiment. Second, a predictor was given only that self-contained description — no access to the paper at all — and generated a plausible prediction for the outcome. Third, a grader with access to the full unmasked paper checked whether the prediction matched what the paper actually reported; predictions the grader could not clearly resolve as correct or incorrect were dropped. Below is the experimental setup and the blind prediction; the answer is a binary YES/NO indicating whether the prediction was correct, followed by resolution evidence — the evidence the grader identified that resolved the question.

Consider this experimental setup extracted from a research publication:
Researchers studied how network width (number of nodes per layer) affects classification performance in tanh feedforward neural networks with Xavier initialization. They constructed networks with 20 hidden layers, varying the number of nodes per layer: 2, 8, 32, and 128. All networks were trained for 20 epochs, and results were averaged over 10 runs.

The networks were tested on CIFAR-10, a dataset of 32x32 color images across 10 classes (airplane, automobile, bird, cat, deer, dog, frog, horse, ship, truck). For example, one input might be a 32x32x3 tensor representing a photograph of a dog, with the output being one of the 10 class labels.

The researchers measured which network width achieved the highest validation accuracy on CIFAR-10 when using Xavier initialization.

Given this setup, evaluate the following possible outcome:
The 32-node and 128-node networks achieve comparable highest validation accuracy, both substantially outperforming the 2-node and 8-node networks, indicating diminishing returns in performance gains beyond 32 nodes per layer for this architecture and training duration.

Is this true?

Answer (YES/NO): YES